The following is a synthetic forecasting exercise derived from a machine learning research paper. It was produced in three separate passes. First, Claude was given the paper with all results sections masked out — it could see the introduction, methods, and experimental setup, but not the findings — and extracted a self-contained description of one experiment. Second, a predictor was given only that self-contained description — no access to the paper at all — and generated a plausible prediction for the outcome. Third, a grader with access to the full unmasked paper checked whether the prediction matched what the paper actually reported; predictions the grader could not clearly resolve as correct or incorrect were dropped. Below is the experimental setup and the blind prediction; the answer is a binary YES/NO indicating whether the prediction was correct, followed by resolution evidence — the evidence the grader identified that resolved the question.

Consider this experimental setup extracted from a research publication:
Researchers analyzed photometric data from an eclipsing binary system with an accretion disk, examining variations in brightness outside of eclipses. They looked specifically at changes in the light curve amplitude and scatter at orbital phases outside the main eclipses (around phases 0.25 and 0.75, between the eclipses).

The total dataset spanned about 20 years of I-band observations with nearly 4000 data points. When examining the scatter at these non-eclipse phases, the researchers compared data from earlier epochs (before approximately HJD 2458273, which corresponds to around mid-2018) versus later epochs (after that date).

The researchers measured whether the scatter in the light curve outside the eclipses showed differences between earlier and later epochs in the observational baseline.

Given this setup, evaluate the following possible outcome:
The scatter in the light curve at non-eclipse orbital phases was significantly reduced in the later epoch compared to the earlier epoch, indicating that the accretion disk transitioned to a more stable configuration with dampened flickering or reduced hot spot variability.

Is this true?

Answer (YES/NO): YES